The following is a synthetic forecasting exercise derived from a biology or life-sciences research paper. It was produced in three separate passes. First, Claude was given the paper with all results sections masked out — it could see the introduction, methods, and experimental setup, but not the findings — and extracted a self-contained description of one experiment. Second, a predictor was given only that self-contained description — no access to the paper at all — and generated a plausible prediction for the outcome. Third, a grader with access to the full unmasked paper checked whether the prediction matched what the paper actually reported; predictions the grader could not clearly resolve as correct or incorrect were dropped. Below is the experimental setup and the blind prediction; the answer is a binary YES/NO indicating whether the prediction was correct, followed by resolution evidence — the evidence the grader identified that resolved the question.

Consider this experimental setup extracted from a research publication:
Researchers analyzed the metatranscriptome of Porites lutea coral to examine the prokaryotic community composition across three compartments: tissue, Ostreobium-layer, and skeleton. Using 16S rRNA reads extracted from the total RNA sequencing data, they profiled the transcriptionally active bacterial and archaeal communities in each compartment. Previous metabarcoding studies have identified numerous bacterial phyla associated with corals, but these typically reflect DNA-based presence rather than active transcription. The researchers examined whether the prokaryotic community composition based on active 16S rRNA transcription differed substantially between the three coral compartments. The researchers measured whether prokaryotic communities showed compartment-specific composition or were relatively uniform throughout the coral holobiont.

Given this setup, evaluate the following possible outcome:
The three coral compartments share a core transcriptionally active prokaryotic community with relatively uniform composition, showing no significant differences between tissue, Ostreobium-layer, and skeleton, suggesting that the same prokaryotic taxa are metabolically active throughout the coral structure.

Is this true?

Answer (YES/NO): NO